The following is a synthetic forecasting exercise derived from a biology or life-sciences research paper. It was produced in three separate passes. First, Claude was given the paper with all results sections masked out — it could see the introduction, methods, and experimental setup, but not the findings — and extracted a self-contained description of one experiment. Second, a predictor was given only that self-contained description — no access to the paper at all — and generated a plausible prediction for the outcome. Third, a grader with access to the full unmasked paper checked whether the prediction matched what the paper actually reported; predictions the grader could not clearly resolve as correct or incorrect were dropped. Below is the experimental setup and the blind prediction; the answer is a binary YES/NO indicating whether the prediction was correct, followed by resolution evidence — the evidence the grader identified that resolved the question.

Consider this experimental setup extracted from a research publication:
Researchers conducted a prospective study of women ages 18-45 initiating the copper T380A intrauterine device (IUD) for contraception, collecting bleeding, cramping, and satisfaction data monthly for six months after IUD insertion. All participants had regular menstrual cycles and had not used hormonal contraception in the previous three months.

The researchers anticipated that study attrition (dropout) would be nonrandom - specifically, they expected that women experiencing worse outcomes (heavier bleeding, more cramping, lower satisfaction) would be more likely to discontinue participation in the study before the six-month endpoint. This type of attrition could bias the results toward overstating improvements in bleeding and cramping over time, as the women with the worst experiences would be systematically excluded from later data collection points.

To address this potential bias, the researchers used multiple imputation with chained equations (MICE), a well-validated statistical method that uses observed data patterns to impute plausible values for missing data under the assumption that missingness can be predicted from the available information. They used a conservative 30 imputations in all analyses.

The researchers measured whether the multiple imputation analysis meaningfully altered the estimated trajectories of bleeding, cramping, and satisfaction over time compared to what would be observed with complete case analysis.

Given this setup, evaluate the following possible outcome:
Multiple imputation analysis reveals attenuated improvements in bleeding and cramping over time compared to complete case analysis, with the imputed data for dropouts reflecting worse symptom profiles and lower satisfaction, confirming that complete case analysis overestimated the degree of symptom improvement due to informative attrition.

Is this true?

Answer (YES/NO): YES